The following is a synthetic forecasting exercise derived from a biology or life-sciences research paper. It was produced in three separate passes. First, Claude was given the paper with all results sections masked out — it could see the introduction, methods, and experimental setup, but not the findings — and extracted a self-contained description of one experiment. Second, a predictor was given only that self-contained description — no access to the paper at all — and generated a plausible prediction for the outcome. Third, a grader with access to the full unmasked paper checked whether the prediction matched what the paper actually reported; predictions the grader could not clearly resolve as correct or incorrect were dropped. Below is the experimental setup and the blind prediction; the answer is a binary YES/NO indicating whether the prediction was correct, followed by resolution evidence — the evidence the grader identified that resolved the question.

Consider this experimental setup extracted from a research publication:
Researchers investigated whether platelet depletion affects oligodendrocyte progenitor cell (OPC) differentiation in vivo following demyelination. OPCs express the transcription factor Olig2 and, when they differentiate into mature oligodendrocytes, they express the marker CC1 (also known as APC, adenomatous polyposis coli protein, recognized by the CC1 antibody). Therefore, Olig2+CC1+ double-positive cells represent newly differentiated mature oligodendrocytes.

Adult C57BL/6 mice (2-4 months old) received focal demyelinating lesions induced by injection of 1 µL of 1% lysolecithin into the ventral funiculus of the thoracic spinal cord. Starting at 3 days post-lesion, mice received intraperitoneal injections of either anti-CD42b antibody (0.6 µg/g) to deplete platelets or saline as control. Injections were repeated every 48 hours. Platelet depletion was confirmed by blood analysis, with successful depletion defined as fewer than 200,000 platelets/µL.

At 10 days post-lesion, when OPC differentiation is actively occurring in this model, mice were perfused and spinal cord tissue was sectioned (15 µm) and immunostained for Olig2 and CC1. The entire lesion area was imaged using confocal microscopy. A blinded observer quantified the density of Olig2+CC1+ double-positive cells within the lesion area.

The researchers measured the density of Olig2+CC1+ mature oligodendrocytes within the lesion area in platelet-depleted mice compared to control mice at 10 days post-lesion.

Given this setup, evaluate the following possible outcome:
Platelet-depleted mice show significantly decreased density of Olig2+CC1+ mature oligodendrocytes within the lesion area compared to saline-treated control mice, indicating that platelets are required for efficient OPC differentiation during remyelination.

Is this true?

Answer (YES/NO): YES